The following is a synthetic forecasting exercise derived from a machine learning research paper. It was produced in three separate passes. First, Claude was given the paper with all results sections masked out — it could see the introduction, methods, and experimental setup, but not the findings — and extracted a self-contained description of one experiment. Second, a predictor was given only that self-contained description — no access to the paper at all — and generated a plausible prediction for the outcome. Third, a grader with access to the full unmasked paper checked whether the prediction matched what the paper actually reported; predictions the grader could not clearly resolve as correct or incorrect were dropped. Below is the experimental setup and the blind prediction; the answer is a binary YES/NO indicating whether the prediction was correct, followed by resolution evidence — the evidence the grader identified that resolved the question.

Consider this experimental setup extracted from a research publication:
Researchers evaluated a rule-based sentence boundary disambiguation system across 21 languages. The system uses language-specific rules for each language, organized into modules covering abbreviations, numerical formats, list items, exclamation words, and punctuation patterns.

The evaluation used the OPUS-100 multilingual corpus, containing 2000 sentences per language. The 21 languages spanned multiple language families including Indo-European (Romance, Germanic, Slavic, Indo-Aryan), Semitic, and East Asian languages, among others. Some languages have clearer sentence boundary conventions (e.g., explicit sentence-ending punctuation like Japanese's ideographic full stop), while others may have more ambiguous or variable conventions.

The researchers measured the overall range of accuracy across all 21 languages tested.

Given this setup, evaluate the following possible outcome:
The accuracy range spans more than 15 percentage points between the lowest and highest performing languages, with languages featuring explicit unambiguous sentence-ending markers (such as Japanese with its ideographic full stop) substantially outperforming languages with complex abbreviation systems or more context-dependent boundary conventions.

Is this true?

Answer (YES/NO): YES